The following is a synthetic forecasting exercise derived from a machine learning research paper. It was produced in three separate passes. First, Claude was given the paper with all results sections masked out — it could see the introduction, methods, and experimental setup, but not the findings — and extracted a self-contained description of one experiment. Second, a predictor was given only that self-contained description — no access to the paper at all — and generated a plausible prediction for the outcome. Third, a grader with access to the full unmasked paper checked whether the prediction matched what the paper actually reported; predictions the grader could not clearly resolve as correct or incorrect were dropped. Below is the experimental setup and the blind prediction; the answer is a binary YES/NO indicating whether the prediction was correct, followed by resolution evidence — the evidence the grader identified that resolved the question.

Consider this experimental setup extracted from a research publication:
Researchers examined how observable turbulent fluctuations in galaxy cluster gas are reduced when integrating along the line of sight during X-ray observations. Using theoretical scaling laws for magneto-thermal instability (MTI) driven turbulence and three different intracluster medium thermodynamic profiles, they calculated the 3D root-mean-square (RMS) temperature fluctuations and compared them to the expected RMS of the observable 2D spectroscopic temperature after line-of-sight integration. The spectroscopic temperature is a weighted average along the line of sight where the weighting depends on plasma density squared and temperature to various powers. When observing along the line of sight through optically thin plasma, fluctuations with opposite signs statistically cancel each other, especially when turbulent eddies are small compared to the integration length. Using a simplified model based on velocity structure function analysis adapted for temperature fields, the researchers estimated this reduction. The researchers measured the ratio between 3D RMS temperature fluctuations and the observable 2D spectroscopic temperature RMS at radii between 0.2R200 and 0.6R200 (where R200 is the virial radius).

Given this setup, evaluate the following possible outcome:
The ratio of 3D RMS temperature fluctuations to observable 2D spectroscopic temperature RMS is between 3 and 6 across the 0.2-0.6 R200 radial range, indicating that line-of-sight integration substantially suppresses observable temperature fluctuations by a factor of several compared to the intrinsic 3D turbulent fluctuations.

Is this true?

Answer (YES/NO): NO